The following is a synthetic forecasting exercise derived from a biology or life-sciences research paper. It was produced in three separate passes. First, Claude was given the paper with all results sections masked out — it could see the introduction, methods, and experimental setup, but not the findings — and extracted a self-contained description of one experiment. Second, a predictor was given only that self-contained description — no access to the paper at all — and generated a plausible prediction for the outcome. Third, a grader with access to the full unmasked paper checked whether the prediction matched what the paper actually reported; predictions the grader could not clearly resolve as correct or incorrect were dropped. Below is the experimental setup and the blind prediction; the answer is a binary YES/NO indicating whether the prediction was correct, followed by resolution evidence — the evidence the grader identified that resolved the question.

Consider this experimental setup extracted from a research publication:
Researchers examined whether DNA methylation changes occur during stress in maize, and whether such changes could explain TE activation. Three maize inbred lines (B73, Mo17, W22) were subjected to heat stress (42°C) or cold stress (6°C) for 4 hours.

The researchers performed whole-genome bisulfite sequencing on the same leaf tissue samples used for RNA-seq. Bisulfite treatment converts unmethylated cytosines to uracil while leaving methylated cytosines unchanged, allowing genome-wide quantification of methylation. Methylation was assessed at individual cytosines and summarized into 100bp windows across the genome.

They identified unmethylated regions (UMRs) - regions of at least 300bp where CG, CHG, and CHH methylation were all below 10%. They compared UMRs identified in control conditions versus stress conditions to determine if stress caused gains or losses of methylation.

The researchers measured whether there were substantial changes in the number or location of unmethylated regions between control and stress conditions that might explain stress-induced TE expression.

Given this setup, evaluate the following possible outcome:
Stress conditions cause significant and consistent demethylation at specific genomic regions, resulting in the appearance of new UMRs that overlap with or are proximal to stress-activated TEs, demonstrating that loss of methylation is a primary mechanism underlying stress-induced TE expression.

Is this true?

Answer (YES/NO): NO